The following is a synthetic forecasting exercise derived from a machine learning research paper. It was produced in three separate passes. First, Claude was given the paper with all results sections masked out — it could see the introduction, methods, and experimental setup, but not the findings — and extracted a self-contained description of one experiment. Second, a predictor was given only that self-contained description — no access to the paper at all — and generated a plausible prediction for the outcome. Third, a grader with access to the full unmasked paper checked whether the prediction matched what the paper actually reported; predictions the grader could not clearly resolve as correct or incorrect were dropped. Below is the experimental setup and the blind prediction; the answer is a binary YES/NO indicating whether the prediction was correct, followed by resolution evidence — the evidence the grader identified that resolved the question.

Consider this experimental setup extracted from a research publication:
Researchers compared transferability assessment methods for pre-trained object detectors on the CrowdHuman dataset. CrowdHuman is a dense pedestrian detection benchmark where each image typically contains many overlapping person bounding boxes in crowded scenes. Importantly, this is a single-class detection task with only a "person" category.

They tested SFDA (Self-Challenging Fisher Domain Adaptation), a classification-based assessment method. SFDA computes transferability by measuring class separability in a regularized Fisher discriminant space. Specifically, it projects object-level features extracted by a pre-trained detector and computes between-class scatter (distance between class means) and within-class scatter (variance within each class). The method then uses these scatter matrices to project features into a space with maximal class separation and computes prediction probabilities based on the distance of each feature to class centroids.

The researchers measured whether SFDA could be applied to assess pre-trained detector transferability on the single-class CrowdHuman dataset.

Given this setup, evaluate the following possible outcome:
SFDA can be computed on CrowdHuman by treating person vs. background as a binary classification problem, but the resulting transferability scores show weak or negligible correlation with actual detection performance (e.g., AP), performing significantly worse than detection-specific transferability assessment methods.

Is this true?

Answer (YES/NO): NO